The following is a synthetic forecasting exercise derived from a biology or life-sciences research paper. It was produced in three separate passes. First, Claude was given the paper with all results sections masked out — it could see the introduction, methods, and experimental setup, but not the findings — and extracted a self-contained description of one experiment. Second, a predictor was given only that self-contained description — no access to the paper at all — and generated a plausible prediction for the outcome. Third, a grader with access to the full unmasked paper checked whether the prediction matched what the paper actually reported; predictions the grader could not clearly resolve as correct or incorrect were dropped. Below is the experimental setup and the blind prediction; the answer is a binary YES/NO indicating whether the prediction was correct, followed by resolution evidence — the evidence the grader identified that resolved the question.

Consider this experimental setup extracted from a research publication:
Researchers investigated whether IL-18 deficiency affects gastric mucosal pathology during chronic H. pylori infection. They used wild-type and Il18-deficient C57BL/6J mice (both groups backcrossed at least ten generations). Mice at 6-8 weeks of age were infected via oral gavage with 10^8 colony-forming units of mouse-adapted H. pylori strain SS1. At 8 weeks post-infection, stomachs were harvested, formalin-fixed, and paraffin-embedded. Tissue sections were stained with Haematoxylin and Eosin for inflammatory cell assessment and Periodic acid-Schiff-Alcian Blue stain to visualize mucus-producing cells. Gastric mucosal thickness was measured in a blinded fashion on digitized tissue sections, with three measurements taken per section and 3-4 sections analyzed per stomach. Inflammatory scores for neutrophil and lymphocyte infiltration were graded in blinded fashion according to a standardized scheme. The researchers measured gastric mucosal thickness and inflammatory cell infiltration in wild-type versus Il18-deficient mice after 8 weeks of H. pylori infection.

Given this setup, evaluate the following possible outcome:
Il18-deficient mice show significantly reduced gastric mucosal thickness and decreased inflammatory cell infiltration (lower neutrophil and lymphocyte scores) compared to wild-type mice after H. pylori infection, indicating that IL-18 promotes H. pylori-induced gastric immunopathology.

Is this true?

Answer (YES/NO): NO